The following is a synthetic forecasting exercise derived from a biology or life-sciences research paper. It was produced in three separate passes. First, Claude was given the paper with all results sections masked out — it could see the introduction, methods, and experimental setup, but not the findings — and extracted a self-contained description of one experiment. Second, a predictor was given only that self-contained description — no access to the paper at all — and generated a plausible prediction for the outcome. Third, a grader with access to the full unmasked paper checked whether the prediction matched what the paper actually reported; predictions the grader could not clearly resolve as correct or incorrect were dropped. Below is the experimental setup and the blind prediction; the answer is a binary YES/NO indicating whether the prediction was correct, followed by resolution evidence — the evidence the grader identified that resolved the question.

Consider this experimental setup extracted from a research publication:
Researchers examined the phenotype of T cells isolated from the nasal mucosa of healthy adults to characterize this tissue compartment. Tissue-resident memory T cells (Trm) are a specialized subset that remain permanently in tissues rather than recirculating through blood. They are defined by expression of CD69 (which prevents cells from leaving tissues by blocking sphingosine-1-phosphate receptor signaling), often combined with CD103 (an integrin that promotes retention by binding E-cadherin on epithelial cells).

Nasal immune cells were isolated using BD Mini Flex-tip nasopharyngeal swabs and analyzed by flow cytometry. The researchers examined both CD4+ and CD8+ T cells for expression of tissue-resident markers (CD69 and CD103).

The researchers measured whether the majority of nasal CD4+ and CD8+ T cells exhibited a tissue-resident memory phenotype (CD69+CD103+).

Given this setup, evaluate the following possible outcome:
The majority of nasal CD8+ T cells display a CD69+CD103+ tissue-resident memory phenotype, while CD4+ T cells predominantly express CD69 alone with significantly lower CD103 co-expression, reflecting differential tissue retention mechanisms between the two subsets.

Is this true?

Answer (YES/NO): NO